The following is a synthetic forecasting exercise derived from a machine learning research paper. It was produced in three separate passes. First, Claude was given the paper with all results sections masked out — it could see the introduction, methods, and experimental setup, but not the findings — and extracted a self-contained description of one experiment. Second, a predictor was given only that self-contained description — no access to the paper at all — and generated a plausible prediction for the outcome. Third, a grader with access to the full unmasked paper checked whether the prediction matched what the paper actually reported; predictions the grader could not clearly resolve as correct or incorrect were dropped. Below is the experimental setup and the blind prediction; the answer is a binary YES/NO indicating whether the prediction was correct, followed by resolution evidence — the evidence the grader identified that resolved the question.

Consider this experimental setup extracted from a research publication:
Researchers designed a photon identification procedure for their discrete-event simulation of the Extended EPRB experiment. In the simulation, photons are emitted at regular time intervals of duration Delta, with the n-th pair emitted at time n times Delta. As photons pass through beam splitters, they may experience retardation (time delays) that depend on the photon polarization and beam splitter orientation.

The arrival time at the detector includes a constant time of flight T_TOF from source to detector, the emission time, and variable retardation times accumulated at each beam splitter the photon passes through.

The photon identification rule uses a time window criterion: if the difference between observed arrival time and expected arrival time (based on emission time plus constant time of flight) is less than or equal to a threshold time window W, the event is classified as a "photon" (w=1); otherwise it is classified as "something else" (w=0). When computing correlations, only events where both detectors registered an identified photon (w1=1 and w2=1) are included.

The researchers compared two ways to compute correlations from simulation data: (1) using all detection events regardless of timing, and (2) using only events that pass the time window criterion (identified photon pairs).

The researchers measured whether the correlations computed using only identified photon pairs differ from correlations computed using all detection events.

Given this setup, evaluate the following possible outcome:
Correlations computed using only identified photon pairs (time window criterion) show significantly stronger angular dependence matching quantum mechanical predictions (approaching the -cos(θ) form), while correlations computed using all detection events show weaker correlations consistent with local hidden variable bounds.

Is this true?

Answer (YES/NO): YES